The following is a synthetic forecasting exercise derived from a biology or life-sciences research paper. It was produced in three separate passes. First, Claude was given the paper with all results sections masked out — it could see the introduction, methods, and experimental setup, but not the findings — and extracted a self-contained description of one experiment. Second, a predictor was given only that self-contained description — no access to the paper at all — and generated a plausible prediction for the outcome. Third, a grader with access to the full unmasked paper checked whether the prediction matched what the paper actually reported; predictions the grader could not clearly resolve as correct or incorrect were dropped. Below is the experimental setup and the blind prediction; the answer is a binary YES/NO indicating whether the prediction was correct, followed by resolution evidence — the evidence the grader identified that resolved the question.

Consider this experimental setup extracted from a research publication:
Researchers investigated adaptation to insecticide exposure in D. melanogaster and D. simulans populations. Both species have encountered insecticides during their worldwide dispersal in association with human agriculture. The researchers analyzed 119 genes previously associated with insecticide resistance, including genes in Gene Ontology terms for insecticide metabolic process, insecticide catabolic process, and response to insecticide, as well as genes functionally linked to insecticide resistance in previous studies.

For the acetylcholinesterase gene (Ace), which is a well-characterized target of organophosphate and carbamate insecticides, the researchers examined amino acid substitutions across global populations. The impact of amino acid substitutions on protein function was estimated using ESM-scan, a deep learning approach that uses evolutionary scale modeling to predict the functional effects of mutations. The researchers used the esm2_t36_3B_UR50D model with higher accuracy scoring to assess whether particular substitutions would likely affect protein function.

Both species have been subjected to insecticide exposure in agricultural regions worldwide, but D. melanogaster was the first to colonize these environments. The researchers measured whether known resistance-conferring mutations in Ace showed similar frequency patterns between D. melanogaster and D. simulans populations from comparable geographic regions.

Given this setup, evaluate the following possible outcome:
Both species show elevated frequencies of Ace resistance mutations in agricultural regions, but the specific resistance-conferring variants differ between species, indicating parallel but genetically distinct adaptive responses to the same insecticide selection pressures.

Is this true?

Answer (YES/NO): NO